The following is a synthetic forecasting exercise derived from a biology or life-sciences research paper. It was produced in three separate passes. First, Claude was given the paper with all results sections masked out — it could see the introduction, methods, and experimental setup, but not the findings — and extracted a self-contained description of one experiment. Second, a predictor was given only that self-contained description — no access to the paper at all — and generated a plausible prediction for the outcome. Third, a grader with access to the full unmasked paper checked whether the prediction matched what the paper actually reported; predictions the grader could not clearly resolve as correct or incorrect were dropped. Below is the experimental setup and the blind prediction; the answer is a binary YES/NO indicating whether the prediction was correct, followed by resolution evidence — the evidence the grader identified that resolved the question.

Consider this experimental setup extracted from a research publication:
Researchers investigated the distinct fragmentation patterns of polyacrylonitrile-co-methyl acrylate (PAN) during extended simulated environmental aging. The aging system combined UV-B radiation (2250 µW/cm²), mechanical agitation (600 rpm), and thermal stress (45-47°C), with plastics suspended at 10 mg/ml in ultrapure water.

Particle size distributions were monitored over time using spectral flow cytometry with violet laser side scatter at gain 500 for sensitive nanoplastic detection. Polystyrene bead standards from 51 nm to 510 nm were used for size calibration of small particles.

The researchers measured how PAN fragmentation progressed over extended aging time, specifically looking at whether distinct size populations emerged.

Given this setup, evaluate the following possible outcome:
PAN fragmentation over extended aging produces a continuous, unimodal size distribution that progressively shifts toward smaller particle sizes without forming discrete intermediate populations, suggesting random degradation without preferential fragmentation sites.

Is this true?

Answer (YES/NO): NO